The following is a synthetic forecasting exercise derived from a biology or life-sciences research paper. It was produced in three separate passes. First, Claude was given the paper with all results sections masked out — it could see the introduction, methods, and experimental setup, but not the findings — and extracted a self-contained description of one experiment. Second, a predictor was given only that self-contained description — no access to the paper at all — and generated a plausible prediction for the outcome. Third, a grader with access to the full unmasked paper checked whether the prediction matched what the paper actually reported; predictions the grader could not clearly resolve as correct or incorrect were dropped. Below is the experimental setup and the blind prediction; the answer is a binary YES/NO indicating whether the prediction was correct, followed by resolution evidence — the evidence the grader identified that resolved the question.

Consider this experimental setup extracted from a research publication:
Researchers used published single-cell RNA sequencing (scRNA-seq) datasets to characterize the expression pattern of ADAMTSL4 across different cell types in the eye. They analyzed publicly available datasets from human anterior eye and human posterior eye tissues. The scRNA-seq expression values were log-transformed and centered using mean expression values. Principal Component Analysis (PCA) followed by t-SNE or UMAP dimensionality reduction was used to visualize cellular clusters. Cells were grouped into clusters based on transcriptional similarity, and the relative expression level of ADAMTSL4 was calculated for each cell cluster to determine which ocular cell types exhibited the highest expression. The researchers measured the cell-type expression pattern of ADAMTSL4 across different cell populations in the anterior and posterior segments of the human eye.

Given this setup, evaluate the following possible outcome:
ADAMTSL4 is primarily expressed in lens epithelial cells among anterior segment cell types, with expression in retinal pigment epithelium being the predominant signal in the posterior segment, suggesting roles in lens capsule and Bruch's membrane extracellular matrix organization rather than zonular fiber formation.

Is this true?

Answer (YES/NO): NO